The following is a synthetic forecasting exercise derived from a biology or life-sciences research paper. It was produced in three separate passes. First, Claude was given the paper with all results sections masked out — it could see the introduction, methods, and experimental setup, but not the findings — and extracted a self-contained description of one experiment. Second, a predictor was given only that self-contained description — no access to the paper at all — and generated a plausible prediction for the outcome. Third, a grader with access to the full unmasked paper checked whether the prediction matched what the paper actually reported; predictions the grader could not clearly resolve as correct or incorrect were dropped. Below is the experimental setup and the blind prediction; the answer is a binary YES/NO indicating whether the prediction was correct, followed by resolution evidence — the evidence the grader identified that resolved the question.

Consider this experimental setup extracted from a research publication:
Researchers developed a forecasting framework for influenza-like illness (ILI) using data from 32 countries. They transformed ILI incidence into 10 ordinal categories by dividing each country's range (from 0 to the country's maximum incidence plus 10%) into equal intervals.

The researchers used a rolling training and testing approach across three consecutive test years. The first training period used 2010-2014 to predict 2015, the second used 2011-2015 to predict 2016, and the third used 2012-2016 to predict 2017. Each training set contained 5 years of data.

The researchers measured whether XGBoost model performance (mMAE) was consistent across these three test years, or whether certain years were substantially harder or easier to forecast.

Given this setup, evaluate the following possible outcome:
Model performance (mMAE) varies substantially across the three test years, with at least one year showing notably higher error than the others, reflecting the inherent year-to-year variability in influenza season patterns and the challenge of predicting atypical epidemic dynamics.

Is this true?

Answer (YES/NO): YES